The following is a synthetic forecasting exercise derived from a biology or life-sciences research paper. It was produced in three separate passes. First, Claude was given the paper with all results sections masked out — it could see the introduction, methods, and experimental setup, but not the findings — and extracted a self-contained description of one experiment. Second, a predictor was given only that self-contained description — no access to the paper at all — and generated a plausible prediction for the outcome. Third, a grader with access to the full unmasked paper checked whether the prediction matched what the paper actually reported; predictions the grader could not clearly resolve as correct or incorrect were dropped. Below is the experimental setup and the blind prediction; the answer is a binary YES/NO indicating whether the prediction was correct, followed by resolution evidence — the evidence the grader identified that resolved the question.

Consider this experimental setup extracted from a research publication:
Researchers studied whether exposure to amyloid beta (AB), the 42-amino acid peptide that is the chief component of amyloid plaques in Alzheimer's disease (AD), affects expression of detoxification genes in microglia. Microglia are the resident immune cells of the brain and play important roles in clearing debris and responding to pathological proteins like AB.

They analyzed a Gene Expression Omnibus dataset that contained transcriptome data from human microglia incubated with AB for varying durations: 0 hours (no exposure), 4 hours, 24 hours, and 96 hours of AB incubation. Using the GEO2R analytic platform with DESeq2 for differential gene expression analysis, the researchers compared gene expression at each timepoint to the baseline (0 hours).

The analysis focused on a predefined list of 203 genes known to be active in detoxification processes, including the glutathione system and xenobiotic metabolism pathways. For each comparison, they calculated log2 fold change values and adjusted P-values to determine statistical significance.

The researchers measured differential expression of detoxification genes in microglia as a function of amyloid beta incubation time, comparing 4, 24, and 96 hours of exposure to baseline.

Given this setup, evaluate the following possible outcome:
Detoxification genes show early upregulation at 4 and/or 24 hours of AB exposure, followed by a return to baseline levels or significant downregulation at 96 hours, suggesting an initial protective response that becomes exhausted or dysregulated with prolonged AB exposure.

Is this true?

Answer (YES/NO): NO